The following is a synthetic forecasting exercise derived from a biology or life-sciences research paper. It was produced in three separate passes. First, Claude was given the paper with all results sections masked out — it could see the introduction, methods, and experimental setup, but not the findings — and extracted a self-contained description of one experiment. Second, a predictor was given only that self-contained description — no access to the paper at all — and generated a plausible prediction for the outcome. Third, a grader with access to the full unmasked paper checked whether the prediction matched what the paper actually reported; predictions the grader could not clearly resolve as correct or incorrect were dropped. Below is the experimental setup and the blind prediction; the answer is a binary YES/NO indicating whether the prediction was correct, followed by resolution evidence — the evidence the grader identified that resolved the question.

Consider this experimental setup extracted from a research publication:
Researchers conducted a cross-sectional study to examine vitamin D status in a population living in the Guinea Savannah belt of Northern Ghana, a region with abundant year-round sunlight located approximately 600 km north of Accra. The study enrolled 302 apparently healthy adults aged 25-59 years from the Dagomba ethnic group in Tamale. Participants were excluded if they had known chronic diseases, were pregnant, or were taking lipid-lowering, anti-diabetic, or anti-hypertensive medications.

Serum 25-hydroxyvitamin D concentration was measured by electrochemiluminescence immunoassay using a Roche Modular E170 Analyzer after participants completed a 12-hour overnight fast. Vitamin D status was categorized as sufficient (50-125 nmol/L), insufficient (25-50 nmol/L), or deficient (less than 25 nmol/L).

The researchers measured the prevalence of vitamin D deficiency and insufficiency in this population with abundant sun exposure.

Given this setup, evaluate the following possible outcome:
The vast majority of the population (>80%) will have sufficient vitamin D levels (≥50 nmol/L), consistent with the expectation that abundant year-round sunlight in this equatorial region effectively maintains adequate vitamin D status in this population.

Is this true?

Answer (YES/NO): NO